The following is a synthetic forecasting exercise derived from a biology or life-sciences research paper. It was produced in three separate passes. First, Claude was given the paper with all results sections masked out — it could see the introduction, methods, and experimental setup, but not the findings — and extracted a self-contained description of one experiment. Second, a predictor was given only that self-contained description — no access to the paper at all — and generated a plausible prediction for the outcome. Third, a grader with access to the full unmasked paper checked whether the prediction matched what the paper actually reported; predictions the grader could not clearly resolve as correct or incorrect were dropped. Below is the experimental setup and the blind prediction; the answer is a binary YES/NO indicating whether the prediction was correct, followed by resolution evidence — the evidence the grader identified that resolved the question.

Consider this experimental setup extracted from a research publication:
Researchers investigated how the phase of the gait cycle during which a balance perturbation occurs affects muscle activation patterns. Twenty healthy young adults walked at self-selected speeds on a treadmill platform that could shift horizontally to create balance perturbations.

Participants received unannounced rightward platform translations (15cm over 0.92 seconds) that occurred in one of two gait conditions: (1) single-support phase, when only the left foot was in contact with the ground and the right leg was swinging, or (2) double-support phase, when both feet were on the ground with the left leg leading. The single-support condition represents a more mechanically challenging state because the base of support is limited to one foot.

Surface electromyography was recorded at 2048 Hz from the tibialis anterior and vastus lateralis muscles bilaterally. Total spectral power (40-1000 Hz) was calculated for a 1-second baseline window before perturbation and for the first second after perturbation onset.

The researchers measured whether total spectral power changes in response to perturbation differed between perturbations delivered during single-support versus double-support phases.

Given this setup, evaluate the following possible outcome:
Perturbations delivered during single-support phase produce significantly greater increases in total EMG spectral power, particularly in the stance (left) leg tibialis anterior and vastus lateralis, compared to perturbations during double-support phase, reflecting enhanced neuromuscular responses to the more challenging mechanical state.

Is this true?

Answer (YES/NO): NO